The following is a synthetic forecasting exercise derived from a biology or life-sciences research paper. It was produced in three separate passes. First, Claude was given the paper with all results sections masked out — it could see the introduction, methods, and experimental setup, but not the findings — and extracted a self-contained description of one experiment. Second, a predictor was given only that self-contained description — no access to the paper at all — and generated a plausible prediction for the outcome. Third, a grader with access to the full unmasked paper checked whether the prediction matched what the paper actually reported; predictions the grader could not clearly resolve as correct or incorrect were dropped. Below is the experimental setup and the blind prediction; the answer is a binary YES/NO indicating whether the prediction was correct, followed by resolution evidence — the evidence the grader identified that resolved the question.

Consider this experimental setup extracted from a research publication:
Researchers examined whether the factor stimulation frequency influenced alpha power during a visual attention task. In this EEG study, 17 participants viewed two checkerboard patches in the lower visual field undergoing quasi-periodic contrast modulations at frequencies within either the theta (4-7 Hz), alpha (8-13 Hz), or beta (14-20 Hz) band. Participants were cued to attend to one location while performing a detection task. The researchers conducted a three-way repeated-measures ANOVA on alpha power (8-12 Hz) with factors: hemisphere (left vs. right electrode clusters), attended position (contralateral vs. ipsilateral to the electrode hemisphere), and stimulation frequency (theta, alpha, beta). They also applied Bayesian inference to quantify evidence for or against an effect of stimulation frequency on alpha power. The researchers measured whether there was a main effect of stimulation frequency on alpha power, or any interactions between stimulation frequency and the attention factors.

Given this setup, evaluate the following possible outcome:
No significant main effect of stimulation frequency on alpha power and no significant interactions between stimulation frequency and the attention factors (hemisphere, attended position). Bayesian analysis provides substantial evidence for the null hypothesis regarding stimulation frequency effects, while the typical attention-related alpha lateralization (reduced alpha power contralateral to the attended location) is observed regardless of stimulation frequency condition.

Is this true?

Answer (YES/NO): YES